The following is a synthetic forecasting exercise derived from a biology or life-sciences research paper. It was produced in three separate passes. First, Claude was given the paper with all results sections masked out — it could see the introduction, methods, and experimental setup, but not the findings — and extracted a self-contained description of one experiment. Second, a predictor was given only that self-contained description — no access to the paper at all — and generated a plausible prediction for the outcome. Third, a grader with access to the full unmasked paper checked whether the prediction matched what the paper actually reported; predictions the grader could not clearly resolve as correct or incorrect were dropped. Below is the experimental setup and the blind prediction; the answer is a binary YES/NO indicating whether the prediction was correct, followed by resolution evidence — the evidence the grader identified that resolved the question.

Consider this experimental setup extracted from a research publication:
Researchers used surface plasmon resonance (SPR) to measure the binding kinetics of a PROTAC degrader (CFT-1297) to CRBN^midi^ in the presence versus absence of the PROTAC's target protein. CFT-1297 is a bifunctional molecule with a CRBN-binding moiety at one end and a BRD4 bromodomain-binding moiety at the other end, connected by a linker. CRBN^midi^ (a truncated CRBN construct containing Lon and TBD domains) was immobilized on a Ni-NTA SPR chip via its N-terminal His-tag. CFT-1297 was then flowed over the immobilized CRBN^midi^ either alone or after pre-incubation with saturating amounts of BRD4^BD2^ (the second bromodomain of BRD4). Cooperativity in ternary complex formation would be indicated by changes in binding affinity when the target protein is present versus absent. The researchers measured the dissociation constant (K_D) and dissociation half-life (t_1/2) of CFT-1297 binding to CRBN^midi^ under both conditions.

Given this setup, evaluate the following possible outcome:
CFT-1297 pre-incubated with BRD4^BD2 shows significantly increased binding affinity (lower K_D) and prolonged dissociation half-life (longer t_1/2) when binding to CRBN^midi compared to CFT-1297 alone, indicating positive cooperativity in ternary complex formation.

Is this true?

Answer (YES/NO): YES